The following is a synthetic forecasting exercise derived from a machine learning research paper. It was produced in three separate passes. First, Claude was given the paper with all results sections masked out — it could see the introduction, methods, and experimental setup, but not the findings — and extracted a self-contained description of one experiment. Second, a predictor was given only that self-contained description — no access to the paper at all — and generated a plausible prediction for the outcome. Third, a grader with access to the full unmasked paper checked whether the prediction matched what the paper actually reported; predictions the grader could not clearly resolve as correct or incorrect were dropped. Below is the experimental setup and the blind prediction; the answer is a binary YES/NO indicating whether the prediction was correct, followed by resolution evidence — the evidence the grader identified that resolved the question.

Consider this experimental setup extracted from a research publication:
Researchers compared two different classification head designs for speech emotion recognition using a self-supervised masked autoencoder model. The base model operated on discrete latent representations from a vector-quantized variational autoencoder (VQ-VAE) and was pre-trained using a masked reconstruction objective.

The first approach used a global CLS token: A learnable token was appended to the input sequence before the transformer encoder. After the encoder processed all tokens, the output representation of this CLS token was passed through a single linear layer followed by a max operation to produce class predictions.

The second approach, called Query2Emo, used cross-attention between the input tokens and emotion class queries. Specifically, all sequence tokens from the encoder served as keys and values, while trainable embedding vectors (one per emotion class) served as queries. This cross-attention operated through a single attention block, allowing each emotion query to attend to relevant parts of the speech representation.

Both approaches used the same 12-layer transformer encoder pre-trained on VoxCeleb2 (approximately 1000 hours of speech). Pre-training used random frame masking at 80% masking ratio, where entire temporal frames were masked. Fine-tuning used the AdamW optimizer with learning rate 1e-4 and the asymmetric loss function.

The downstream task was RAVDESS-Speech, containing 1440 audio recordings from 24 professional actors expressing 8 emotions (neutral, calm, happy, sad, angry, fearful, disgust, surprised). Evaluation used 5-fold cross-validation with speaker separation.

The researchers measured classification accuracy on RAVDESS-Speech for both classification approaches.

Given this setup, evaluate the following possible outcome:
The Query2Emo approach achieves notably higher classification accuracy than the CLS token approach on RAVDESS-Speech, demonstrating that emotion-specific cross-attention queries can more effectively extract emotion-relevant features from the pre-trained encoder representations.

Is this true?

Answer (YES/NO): NO